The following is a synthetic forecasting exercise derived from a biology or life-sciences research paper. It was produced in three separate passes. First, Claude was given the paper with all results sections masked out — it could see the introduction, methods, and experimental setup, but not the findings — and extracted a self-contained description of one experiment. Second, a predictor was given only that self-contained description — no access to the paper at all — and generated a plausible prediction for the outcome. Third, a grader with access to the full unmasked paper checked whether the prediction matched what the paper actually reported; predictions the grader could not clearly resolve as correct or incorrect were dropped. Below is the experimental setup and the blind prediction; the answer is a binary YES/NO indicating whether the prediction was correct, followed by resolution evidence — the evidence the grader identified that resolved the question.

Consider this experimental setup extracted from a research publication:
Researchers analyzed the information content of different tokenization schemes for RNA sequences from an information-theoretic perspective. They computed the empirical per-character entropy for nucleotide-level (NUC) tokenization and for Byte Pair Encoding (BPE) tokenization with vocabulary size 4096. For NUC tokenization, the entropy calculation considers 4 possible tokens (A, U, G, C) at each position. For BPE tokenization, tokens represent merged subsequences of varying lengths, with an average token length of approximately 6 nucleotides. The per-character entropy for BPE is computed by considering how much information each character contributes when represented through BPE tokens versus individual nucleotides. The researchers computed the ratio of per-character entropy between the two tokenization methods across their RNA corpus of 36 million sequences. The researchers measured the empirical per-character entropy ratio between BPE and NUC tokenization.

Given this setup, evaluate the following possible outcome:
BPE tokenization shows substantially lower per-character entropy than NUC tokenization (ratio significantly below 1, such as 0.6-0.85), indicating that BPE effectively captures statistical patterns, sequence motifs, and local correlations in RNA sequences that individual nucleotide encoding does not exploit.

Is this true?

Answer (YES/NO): YES